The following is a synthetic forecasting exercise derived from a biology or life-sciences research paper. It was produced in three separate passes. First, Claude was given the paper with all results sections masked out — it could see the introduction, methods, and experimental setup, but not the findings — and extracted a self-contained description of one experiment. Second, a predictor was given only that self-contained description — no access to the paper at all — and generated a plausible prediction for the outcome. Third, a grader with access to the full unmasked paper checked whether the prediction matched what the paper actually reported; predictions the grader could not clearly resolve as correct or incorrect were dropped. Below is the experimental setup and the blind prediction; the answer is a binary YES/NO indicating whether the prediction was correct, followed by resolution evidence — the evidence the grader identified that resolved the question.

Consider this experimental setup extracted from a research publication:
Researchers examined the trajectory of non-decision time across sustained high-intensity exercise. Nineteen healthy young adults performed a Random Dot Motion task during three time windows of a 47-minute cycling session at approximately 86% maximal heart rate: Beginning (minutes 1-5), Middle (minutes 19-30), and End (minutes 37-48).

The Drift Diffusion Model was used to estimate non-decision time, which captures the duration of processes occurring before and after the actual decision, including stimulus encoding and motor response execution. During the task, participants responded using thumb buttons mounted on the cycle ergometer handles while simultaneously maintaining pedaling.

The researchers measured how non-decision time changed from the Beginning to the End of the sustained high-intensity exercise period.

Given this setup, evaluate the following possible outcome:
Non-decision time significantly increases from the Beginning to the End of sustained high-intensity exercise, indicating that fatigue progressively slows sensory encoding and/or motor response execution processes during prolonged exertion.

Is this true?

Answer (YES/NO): NO